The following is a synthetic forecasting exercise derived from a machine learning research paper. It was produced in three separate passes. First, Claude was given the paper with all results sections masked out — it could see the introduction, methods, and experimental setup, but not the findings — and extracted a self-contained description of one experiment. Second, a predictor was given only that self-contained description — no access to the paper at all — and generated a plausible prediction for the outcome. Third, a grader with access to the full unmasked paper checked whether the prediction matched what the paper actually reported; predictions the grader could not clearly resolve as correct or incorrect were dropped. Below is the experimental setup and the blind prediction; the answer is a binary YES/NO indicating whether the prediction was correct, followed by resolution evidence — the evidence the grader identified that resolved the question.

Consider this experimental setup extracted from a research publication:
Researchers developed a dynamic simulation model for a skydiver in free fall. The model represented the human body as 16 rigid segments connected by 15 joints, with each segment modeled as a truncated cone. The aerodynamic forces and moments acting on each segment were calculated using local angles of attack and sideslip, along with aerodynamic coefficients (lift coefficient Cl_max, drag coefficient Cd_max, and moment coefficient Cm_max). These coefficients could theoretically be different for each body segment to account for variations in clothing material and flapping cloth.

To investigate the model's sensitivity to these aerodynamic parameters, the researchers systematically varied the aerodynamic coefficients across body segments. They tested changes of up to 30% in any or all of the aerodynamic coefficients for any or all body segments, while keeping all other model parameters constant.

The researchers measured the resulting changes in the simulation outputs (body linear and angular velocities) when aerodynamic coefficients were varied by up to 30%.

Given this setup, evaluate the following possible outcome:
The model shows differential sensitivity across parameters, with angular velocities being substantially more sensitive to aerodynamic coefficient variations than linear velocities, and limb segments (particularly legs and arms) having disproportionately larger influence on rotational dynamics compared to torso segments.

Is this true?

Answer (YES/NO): NO